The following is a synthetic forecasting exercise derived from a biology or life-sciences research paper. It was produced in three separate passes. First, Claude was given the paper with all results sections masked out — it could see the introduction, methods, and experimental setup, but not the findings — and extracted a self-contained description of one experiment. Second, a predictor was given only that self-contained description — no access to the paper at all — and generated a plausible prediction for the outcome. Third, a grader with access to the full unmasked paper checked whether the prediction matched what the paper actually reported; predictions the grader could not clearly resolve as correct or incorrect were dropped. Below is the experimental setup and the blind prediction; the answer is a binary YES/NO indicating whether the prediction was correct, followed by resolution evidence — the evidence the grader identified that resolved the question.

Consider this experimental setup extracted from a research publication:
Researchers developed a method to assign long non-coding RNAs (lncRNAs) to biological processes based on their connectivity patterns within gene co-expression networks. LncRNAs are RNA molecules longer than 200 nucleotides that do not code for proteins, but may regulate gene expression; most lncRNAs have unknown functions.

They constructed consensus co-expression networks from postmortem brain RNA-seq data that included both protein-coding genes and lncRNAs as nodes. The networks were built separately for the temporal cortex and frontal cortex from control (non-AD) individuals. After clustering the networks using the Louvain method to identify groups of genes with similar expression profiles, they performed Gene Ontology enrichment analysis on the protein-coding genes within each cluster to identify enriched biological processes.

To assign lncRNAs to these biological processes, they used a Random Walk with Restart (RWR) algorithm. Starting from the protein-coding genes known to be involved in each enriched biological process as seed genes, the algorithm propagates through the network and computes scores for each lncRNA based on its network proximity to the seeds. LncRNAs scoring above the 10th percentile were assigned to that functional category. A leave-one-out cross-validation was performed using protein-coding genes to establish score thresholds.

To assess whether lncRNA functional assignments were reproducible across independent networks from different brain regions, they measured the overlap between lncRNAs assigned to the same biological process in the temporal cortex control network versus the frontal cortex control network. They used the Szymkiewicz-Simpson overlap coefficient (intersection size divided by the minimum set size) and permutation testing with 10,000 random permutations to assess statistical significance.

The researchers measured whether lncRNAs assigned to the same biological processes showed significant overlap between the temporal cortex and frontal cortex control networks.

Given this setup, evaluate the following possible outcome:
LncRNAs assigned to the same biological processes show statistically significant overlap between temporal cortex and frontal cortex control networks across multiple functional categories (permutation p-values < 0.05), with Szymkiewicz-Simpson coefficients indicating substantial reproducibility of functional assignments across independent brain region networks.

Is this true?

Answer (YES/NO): YES